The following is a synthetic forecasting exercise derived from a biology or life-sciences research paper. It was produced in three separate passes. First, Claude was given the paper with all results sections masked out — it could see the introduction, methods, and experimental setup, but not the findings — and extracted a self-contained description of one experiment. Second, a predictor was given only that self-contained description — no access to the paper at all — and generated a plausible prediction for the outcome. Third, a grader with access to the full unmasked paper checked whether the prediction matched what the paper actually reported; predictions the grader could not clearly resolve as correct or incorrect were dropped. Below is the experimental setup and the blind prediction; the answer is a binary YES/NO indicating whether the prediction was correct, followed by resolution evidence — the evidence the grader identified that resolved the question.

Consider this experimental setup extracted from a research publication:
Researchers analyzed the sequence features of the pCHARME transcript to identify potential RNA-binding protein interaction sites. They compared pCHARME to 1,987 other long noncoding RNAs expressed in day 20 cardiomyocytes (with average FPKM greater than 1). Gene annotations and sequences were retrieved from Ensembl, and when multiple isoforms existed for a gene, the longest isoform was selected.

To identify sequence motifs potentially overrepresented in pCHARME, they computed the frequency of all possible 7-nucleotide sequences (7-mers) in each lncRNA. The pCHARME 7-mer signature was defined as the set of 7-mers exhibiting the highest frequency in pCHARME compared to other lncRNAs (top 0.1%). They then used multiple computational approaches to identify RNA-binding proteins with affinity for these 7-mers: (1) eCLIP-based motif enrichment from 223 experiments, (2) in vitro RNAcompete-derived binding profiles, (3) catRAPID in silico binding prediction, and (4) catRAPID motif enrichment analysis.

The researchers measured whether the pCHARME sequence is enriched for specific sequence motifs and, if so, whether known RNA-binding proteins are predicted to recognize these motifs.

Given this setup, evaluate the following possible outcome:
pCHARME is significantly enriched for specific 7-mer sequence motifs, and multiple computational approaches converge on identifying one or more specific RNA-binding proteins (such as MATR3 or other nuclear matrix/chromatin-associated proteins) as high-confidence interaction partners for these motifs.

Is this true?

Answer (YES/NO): NO